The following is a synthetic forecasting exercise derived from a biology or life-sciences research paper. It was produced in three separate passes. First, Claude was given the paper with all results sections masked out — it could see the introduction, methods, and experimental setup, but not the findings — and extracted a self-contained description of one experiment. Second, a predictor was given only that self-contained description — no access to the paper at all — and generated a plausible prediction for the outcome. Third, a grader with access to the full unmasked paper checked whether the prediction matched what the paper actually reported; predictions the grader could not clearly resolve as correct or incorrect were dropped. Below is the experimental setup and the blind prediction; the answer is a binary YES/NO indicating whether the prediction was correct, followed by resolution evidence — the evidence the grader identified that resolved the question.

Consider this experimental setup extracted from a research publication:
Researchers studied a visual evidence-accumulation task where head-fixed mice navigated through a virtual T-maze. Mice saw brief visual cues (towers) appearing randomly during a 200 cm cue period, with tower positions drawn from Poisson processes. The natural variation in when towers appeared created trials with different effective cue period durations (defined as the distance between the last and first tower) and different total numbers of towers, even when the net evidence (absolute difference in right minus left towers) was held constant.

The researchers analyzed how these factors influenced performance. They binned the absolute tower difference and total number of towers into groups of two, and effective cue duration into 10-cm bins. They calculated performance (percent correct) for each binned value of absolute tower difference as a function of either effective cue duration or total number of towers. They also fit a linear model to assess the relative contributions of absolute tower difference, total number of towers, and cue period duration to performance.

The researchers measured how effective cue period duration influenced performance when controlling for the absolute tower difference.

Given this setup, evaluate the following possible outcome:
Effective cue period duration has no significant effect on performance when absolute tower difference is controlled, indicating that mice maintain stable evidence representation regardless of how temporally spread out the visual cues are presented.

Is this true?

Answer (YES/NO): YES